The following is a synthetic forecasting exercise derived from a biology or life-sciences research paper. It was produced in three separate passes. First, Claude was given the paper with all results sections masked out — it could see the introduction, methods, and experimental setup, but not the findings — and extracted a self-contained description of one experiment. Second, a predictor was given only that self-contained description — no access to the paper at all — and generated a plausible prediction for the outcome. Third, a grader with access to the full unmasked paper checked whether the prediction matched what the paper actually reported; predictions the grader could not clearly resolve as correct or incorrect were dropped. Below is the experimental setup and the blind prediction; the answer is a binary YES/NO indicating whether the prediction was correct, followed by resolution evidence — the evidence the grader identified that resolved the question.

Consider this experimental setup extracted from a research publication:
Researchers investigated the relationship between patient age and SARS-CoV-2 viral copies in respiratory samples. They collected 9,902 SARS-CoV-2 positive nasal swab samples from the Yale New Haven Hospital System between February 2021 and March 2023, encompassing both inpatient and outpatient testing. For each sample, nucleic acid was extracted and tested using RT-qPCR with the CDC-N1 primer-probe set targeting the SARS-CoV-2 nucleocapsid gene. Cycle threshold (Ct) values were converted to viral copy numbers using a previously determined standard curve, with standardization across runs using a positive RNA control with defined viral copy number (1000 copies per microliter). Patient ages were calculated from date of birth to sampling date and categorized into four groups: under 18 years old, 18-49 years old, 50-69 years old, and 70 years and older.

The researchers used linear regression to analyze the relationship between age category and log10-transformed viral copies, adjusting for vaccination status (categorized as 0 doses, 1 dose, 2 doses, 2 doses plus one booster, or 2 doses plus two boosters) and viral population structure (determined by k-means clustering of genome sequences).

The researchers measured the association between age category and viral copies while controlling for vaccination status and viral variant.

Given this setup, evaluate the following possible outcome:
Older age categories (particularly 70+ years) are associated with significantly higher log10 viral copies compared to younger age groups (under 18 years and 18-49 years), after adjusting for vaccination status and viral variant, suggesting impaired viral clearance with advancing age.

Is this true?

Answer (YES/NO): YES